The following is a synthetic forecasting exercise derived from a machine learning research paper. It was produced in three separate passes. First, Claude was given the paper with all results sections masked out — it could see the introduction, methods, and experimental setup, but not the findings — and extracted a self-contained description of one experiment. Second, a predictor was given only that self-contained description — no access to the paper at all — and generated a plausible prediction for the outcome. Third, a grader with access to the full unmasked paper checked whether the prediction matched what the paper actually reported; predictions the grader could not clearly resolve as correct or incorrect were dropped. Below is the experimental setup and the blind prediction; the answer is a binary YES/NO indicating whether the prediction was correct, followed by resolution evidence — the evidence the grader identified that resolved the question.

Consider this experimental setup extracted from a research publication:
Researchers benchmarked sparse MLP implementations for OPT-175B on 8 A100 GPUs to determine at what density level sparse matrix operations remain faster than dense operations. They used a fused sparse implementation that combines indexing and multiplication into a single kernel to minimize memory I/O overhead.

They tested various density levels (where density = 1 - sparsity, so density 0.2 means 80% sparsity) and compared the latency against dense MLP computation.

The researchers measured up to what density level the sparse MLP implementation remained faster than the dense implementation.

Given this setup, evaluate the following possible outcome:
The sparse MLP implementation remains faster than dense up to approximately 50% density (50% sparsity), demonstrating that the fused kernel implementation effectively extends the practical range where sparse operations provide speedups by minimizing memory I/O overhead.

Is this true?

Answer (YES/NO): NO